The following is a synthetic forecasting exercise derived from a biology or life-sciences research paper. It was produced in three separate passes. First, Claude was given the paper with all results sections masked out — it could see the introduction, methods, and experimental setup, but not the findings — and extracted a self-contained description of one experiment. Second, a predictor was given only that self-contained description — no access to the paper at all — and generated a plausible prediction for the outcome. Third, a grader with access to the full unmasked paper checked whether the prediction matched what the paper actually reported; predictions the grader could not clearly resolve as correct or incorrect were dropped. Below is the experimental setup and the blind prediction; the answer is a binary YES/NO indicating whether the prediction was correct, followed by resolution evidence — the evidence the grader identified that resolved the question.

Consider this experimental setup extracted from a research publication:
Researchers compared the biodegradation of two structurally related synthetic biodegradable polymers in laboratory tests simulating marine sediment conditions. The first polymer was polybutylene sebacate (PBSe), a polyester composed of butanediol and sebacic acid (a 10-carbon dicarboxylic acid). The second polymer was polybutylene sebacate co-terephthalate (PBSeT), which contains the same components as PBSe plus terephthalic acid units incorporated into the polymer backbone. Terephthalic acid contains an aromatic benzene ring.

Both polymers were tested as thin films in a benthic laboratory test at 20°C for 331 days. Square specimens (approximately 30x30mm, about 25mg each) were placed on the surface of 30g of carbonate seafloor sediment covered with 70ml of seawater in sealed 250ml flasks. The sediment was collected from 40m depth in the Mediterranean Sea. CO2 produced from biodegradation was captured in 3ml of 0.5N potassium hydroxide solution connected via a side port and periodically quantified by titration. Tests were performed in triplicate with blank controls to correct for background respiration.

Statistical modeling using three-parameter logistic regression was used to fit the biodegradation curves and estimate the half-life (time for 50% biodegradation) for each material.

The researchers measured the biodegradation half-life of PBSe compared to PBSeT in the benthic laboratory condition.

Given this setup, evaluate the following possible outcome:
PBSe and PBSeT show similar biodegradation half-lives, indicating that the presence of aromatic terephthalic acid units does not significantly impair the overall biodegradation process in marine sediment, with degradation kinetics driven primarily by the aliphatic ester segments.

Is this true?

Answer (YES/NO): YES